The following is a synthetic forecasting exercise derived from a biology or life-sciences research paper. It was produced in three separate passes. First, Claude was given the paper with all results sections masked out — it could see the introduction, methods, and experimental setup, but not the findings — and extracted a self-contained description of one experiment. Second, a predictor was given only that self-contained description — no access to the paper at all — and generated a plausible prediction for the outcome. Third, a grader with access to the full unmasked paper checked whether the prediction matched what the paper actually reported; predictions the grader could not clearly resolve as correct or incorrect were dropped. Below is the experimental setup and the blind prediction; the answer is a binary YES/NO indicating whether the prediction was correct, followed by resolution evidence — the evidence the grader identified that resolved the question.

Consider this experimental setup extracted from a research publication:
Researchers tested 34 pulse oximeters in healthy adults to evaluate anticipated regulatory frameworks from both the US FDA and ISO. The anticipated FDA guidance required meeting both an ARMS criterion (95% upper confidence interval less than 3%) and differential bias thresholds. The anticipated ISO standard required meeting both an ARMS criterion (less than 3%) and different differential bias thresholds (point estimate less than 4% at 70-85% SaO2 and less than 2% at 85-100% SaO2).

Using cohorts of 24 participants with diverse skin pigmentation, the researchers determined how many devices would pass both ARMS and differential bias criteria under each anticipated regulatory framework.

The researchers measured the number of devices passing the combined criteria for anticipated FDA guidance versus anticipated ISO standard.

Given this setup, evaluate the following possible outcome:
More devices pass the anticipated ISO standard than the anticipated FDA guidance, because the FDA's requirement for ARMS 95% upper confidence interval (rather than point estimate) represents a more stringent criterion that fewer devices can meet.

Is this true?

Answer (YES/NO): NO